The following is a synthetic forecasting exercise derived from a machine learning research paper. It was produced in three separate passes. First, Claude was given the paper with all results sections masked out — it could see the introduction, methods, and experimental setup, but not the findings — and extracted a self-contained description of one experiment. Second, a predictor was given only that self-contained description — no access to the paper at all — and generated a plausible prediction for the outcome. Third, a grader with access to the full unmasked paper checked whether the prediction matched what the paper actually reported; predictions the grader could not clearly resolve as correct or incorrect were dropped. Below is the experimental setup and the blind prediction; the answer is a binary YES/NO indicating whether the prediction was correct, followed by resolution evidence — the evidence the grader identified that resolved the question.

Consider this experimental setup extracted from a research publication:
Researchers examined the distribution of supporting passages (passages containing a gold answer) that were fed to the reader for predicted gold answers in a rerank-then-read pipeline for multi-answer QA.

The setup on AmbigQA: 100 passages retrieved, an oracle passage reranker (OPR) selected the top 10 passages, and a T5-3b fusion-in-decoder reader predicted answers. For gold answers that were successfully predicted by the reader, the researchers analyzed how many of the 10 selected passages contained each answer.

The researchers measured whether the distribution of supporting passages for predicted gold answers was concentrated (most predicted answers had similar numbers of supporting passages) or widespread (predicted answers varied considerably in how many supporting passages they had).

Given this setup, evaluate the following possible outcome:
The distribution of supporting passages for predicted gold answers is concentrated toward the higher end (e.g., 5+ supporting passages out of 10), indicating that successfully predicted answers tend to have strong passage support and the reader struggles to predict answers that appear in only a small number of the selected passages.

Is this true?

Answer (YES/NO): NO